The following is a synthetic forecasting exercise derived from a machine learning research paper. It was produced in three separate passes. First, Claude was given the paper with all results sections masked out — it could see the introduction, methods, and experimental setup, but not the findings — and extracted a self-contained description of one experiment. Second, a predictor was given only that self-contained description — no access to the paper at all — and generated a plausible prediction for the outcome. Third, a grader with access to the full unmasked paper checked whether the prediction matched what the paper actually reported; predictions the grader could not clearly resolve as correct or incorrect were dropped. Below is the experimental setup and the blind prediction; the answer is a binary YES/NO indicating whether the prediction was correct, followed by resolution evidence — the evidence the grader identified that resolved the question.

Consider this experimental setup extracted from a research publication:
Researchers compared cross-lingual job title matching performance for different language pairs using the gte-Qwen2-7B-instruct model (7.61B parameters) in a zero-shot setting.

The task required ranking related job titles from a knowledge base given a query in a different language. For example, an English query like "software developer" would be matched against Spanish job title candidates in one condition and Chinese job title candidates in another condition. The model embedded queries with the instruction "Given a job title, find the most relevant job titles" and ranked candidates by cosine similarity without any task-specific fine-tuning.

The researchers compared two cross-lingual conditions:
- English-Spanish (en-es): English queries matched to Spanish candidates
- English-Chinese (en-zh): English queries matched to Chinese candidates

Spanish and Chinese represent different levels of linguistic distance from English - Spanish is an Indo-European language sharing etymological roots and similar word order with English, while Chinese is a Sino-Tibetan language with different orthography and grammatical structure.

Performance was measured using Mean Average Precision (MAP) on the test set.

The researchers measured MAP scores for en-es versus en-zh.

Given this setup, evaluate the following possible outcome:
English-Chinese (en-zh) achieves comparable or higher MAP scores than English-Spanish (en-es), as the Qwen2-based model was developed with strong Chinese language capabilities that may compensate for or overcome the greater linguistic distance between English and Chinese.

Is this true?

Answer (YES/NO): YES